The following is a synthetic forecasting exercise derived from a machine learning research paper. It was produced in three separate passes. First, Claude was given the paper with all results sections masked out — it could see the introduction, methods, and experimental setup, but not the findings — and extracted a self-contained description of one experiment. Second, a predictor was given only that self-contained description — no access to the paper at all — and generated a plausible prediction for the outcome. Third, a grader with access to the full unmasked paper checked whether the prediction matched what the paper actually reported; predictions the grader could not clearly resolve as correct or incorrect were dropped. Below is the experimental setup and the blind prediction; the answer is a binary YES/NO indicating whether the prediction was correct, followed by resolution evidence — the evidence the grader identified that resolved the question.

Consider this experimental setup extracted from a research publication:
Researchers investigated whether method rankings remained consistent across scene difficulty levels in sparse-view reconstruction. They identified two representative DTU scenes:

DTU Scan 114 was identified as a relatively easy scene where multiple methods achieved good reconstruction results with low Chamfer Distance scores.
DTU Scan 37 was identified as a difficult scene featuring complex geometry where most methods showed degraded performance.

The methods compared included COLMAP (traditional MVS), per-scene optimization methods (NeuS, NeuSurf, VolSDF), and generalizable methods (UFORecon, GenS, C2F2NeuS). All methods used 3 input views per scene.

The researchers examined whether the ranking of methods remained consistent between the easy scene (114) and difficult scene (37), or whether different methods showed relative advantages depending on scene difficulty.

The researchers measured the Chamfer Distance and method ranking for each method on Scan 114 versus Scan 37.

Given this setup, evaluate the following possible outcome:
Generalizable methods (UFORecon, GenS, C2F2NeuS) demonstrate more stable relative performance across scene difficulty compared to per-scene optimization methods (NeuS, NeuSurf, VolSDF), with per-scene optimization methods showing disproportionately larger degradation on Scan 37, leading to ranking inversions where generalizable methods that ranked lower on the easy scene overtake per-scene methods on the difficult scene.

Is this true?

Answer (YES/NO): YES